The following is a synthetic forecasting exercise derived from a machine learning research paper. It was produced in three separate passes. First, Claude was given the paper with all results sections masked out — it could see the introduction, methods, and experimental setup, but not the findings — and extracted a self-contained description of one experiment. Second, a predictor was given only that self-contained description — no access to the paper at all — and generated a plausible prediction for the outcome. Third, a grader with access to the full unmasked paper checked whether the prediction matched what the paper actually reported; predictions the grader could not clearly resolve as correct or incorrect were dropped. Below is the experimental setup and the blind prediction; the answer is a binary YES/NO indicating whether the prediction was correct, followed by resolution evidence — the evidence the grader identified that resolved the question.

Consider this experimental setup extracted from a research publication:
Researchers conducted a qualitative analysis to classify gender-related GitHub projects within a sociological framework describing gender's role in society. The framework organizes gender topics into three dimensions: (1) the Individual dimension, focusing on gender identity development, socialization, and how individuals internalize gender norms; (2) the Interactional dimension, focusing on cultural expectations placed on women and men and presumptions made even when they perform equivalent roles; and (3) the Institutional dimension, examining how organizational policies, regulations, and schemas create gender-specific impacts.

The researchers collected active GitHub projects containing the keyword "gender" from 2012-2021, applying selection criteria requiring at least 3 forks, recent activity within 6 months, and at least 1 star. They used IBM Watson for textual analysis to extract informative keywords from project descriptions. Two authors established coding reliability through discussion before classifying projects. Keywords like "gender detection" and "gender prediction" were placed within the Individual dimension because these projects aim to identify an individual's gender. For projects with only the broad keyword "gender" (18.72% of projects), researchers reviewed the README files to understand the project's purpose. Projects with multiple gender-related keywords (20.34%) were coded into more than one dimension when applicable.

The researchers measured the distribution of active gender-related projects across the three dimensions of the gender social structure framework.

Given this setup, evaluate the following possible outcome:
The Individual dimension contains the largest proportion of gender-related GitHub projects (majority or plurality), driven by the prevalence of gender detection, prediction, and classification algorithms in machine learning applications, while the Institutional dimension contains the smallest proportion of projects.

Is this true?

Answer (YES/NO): NO